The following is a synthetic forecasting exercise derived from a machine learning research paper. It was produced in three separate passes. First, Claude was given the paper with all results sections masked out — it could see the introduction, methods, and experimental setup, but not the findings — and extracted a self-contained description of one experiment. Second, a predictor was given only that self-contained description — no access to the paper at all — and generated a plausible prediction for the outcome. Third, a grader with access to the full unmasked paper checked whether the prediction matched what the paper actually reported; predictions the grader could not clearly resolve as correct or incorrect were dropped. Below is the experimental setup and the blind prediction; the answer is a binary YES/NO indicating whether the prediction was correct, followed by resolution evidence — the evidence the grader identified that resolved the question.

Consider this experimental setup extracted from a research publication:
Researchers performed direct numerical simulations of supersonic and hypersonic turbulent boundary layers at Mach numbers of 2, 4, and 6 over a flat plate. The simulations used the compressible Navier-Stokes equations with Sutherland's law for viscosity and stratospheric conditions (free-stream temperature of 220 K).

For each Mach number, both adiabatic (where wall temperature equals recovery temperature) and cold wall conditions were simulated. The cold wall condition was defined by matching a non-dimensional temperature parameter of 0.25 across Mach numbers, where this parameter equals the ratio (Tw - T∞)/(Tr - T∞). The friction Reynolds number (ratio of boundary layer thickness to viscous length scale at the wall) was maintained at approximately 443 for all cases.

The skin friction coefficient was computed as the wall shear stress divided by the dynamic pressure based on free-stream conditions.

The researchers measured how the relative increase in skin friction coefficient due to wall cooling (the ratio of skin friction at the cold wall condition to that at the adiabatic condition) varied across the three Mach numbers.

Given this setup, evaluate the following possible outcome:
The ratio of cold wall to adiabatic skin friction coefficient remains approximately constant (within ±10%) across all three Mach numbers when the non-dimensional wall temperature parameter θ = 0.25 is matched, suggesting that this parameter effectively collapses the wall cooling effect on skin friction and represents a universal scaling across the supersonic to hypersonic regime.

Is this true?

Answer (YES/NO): NO